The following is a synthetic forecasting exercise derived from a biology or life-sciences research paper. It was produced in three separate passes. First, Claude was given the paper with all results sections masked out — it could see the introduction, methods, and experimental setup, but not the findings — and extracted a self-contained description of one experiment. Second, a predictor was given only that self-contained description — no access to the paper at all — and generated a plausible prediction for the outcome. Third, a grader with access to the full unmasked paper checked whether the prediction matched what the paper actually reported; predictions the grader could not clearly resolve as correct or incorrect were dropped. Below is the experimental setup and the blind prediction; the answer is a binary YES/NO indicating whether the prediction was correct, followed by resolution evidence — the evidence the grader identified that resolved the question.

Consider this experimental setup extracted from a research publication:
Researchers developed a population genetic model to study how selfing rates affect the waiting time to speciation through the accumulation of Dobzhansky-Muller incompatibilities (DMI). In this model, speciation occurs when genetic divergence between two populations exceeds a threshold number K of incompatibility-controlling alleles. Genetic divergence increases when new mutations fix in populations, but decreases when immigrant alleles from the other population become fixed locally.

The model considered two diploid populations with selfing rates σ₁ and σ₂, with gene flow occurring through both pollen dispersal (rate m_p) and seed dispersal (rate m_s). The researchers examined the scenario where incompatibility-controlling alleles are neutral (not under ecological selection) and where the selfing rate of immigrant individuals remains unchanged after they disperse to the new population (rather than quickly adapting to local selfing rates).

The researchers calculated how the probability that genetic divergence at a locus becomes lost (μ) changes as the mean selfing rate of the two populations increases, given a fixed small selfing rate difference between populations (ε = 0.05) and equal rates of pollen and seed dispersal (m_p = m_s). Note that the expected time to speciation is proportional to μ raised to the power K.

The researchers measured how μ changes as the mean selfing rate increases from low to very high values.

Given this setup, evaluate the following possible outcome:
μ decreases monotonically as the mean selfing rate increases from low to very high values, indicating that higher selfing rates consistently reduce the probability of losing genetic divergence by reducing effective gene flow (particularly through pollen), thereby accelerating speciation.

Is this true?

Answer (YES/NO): NO